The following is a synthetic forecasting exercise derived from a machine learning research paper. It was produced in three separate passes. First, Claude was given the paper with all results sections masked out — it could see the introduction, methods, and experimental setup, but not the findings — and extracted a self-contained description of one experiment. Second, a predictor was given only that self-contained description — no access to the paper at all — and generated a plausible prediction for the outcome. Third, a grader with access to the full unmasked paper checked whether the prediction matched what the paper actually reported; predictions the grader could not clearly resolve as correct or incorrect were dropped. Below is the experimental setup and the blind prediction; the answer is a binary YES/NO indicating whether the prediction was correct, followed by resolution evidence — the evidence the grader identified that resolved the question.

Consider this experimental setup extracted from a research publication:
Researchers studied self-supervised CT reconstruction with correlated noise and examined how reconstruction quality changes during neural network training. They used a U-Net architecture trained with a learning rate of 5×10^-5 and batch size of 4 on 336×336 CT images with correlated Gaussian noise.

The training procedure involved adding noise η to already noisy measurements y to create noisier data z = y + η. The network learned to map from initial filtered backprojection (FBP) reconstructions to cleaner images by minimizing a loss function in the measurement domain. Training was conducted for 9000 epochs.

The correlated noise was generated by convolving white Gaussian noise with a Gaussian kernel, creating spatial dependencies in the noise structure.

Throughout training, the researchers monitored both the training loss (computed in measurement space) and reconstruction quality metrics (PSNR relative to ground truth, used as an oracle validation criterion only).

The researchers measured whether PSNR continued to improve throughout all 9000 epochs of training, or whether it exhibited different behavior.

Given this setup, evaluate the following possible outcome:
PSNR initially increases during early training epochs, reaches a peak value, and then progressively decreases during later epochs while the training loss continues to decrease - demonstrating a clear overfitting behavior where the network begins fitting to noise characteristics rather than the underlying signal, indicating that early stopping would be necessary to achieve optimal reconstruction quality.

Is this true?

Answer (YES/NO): YES